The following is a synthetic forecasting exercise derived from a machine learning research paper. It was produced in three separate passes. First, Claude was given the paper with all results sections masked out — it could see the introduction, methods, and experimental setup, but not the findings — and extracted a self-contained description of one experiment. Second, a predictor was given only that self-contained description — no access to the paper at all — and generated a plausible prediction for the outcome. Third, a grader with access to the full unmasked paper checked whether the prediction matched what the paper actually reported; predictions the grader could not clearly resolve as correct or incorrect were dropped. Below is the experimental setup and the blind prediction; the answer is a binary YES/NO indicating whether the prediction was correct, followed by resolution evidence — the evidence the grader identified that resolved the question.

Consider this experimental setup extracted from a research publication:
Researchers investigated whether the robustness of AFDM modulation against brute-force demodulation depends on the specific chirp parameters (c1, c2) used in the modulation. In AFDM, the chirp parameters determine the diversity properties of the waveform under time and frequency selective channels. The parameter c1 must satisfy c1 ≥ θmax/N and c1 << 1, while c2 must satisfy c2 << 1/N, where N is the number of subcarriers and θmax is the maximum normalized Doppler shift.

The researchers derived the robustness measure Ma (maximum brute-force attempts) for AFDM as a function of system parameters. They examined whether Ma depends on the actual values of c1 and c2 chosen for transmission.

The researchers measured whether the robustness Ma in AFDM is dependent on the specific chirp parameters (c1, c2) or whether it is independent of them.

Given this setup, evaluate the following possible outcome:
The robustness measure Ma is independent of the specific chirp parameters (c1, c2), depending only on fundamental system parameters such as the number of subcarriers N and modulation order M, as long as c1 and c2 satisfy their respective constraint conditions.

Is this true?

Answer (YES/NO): NO